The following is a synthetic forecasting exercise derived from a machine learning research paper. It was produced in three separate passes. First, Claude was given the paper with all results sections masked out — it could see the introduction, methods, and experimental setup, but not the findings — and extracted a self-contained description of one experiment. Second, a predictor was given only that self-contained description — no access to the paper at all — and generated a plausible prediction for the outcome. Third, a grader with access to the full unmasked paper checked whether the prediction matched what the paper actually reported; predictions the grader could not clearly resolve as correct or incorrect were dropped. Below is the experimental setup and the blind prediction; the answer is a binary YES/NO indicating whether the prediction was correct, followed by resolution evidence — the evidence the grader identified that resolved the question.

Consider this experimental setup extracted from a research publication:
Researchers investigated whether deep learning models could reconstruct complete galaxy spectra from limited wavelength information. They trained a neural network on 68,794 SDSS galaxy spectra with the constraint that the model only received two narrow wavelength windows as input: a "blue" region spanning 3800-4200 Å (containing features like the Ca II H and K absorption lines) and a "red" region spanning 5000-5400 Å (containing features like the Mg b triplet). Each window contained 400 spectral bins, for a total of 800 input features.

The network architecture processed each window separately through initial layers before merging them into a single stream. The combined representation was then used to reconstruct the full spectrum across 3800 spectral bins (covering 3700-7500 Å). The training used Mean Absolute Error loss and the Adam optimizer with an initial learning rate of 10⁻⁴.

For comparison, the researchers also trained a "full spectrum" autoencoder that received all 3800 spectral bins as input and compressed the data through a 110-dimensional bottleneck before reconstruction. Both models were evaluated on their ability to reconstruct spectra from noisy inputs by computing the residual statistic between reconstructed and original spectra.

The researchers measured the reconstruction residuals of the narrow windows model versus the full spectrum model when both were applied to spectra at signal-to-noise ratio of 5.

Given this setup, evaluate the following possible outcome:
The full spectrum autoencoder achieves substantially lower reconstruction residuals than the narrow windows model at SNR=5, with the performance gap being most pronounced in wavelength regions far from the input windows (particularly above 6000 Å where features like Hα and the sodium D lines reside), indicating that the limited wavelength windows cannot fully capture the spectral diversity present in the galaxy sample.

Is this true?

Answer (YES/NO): NO